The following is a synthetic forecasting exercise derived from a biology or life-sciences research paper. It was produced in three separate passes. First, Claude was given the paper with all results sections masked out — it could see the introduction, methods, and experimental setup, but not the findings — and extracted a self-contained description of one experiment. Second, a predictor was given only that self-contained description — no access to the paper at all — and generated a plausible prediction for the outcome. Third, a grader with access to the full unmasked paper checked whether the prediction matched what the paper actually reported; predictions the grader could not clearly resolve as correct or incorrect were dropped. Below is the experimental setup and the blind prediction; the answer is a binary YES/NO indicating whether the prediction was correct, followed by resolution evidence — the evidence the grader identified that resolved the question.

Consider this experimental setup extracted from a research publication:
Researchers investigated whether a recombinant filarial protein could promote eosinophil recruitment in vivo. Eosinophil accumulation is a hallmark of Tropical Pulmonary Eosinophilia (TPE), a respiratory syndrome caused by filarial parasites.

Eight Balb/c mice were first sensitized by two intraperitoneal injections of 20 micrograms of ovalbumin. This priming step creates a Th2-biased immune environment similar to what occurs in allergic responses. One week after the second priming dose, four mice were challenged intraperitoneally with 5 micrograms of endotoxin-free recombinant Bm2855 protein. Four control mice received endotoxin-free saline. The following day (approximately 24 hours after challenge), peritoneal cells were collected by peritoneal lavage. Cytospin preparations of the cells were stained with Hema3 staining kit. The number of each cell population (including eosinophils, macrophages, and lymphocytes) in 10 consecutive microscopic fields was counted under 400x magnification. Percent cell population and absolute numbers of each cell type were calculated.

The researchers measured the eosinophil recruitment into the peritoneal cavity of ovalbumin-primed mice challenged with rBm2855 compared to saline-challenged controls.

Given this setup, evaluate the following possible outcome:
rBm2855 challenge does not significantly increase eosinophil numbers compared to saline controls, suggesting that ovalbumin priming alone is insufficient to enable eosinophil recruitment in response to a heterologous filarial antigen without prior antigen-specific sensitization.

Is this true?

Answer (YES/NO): NO